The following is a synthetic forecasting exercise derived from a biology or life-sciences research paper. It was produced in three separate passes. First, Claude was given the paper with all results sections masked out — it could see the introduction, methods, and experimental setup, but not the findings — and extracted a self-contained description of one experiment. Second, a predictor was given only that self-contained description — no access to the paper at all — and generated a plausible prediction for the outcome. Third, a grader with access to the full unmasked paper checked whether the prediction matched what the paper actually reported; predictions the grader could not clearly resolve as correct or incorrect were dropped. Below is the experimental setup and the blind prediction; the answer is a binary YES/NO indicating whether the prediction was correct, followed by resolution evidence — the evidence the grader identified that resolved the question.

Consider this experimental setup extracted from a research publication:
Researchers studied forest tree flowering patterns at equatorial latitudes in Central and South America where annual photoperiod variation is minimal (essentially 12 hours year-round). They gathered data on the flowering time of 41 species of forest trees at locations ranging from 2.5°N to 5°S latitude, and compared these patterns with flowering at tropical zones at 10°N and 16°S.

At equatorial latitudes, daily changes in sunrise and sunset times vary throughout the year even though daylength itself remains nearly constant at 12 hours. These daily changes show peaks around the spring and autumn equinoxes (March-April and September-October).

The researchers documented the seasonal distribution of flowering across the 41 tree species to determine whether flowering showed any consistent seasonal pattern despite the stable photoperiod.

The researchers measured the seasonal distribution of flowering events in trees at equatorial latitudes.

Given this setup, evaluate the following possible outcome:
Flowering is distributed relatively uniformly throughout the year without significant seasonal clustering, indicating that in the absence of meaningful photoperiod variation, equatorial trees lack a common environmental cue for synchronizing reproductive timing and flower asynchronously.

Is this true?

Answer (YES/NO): NO